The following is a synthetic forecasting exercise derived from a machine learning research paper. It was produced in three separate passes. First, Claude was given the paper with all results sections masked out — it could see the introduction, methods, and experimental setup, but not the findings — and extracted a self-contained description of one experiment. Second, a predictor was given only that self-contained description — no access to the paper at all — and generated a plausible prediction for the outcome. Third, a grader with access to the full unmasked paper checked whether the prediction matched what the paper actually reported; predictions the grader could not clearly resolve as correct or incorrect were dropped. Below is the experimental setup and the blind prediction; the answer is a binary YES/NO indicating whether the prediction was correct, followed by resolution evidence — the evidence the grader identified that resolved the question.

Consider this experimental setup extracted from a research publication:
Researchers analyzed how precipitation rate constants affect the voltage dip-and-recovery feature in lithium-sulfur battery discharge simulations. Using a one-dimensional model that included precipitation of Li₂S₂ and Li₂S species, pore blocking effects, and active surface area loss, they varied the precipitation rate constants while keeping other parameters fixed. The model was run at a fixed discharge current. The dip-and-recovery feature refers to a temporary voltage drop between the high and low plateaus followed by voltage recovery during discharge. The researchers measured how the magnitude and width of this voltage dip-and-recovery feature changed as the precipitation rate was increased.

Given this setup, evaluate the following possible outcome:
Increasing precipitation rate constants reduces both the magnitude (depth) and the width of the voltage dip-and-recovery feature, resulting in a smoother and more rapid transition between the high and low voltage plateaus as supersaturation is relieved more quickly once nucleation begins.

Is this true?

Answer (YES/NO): YES